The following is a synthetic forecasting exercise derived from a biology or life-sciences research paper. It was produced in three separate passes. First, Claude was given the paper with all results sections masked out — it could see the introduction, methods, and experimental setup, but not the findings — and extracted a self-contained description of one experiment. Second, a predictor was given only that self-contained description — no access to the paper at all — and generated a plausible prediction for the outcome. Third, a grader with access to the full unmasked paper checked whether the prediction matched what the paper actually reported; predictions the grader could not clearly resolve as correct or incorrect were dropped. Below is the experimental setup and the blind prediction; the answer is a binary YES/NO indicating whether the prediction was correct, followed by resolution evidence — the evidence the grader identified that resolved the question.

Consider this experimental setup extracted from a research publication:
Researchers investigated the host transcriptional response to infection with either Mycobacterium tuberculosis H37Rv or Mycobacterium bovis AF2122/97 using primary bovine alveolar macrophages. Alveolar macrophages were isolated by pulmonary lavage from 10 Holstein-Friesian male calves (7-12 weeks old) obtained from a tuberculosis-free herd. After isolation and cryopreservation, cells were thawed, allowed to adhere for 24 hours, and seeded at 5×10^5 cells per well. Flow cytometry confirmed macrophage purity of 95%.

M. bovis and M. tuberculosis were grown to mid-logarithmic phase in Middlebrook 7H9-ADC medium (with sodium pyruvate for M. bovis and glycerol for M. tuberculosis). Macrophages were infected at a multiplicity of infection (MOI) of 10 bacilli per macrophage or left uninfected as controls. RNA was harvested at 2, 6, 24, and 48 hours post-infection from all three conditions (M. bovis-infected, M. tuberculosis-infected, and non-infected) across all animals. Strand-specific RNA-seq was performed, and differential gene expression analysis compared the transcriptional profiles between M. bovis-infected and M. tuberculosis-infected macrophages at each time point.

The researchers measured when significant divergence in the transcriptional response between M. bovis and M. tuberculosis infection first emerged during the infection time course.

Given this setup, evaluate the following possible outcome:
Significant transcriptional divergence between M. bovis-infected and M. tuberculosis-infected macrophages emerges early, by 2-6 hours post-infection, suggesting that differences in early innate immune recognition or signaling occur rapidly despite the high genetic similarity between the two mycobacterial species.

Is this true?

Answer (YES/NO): NO